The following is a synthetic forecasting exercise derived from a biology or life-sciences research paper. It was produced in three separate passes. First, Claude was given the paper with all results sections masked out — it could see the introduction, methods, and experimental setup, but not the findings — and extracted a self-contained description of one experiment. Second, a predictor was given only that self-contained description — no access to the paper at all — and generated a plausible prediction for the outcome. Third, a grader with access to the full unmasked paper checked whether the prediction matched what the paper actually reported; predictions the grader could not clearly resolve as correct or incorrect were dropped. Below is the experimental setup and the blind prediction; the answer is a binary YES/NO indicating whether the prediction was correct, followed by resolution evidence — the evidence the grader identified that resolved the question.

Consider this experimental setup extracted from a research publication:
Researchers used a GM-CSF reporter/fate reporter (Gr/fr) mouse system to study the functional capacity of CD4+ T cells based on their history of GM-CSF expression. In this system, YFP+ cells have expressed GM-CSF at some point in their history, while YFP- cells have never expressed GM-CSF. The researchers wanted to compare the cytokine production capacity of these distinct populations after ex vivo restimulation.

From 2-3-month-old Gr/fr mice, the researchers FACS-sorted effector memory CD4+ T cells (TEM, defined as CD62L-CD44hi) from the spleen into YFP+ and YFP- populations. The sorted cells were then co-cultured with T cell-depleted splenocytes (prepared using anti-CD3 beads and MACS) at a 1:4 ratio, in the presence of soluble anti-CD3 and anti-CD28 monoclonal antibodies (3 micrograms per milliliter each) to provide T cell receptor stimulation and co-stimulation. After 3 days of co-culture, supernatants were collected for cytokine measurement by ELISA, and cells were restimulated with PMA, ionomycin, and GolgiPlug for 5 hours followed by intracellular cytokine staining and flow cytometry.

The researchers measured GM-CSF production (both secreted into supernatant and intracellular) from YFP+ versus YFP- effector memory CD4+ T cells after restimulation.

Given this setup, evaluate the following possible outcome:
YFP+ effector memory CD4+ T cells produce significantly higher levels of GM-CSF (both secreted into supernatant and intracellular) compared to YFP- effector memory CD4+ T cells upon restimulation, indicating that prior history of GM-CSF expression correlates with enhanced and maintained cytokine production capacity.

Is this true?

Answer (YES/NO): NO